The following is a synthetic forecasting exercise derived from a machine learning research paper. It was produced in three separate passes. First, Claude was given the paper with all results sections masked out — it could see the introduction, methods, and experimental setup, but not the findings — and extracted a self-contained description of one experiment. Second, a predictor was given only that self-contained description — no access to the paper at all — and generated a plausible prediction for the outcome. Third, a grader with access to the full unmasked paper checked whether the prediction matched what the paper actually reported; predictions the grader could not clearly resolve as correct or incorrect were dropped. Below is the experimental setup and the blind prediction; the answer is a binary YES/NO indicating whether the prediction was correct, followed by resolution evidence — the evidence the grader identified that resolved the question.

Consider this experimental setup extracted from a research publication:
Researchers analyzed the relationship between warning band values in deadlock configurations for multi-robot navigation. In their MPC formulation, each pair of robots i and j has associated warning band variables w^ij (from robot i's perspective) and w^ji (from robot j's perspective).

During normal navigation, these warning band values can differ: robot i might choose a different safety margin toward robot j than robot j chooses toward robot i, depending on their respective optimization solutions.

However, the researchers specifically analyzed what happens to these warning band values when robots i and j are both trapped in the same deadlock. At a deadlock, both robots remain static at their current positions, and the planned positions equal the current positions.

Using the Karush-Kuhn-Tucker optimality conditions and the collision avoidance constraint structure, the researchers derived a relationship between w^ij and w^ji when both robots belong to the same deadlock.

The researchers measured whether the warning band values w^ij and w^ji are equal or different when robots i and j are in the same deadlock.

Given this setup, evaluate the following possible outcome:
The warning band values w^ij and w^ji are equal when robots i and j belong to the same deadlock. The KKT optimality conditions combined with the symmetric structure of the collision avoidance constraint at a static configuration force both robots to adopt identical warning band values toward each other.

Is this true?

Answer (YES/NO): YES